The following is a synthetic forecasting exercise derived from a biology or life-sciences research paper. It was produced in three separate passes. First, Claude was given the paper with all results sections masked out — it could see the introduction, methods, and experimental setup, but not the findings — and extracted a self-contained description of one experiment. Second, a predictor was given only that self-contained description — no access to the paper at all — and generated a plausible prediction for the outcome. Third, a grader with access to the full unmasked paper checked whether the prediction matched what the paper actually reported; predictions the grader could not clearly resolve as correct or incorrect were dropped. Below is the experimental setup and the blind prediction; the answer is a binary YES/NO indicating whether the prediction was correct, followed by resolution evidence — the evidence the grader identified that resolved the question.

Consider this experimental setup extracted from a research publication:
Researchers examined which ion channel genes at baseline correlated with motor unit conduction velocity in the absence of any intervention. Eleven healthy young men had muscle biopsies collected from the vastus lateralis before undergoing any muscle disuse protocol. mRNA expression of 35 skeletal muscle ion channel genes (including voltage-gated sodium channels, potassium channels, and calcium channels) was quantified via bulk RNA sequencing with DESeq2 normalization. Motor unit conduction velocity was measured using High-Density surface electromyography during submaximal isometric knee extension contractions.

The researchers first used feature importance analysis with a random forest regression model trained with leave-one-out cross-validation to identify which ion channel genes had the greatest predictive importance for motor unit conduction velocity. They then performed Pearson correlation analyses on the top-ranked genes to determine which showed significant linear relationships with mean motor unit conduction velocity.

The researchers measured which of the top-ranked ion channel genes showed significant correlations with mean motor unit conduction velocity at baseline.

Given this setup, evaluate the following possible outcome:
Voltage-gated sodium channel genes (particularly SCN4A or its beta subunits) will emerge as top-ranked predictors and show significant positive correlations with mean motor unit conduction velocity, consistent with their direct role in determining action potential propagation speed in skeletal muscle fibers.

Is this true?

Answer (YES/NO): NO